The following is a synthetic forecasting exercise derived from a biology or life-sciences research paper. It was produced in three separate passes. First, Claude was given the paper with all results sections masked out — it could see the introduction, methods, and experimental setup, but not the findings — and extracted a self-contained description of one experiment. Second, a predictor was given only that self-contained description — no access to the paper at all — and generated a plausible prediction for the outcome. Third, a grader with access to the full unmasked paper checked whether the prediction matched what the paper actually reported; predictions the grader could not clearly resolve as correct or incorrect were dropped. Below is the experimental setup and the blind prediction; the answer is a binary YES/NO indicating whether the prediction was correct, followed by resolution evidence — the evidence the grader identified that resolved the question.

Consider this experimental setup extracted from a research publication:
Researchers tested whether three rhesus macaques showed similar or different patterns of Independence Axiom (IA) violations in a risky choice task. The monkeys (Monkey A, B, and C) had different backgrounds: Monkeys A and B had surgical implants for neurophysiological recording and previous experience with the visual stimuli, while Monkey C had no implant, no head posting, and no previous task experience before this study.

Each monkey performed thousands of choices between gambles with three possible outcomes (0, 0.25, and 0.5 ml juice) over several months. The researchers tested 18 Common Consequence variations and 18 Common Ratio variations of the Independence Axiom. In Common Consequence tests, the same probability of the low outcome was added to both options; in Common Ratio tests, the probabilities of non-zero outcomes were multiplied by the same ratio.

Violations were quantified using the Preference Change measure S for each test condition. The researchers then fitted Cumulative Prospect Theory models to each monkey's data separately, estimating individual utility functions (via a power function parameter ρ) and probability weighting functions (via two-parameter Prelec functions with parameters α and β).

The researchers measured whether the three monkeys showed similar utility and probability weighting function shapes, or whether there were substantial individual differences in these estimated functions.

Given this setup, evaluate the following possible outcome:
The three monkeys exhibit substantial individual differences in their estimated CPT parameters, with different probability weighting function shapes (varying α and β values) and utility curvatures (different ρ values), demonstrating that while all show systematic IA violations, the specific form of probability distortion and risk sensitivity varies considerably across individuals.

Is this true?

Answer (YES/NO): NO